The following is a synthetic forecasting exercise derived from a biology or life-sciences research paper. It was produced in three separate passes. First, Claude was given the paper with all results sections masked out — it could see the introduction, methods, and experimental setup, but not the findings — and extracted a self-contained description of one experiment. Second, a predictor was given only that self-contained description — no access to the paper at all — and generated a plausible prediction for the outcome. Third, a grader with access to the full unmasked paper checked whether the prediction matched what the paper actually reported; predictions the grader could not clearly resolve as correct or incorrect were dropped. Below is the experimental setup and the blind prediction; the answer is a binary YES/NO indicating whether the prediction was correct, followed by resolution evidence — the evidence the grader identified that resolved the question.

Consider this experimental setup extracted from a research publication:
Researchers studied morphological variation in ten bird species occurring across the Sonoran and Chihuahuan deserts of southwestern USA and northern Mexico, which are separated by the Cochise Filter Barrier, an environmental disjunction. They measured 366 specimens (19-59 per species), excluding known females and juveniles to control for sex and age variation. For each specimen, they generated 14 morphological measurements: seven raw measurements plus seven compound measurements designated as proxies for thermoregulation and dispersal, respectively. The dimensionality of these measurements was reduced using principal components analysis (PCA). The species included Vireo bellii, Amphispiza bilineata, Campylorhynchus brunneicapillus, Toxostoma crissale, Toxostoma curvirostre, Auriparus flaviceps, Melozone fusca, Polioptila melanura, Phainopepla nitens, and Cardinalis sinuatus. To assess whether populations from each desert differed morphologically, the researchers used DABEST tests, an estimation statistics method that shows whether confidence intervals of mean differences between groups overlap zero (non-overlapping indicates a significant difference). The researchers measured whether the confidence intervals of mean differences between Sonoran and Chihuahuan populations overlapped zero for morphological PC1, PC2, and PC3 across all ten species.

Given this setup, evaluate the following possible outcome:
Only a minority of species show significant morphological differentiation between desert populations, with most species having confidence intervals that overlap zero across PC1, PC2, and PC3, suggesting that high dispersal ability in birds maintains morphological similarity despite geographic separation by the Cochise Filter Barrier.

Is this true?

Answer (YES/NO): NO